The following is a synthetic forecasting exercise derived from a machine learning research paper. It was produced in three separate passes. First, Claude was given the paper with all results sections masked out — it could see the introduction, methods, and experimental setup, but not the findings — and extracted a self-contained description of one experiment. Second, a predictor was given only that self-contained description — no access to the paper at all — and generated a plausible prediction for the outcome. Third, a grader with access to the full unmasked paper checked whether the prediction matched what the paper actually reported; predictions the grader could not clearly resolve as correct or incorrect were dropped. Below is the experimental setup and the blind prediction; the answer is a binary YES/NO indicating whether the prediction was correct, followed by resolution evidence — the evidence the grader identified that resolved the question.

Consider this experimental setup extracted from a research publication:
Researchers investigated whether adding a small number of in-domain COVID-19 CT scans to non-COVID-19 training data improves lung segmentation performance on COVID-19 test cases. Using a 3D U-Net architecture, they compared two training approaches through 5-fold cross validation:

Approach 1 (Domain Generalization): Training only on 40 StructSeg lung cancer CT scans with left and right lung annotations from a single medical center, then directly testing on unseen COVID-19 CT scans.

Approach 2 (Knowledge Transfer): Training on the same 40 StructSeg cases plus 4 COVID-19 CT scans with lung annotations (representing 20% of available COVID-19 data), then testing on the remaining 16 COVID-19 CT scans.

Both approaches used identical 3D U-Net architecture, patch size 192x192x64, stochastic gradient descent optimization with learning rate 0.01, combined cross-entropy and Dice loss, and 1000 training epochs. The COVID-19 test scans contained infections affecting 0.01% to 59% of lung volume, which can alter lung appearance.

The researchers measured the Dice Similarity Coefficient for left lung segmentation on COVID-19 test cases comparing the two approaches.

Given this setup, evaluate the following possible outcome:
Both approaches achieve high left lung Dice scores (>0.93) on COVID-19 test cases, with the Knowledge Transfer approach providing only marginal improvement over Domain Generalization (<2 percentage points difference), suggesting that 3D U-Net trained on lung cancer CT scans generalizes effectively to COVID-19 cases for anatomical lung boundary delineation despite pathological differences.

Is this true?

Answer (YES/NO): NO